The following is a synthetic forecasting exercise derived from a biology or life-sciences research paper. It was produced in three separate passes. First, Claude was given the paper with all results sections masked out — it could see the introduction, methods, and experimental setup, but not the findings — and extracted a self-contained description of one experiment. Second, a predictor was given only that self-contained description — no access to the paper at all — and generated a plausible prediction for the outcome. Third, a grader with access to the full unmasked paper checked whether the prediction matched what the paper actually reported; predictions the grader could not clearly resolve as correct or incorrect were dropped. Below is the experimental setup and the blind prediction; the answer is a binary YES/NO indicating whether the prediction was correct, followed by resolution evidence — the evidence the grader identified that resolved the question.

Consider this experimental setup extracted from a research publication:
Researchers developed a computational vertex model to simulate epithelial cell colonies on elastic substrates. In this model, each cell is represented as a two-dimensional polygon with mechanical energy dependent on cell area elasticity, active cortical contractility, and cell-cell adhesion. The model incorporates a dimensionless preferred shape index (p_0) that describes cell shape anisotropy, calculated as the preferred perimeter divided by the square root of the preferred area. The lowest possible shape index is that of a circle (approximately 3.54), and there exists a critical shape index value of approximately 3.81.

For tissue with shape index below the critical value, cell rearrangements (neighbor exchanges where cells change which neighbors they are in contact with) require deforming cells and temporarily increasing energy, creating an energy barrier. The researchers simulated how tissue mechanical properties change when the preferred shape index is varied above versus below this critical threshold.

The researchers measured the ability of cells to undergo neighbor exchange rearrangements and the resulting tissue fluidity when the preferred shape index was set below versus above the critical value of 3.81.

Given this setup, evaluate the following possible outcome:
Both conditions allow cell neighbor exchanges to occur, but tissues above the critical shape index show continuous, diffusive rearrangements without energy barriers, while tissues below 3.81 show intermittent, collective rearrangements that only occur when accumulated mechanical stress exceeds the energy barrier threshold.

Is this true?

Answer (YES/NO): NO